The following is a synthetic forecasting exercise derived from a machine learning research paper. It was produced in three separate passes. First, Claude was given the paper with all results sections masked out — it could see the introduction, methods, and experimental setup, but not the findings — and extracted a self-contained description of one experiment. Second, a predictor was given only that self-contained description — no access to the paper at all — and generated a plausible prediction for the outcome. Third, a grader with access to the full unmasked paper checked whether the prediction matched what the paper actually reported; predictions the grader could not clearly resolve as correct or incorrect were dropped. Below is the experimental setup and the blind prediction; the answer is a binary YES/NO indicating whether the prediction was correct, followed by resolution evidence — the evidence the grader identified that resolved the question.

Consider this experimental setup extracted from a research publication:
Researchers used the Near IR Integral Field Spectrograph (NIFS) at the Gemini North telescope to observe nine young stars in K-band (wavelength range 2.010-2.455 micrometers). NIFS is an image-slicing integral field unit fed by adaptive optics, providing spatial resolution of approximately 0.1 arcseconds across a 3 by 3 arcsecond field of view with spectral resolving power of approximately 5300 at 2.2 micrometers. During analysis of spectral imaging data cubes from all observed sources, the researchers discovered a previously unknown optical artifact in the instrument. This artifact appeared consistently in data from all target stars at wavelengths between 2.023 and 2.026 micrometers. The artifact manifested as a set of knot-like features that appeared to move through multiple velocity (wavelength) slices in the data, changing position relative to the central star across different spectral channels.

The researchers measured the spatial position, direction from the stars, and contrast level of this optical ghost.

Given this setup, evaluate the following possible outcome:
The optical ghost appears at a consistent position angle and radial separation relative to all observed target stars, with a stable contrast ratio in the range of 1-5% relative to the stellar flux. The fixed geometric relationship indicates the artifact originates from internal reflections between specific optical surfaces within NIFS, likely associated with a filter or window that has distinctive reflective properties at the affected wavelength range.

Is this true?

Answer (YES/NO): NO